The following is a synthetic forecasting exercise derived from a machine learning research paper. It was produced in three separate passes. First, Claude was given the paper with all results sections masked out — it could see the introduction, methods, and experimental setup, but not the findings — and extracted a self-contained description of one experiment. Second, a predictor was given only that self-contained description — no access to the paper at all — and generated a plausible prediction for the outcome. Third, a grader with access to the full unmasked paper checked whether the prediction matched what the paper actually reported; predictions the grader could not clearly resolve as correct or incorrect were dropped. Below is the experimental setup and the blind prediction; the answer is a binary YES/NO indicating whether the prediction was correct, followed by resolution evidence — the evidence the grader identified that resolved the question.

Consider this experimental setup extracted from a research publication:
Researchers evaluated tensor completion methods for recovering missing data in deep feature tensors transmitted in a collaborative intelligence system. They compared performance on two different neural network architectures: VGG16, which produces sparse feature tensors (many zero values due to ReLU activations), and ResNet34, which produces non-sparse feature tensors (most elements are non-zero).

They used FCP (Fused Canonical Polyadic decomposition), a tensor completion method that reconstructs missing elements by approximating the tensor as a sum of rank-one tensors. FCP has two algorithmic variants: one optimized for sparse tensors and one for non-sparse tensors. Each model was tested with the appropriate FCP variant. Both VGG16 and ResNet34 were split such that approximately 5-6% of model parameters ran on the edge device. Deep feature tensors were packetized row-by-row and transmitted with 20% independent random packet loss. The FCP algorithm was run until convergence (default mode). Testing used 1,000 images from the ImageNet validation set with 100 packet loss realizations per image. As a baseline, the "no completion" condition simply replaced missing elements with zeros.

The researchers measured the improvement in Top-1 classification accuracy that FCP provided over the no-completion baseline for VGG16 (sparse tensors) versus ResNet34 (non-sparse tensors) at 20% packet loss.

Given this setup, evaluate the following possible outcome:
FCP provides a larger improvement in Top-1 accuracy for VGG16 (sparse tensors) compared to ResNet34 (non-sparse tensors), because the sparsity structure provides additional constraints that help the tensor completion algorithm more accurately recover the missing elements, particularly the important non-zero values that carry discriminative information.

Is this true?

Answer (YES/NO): NO